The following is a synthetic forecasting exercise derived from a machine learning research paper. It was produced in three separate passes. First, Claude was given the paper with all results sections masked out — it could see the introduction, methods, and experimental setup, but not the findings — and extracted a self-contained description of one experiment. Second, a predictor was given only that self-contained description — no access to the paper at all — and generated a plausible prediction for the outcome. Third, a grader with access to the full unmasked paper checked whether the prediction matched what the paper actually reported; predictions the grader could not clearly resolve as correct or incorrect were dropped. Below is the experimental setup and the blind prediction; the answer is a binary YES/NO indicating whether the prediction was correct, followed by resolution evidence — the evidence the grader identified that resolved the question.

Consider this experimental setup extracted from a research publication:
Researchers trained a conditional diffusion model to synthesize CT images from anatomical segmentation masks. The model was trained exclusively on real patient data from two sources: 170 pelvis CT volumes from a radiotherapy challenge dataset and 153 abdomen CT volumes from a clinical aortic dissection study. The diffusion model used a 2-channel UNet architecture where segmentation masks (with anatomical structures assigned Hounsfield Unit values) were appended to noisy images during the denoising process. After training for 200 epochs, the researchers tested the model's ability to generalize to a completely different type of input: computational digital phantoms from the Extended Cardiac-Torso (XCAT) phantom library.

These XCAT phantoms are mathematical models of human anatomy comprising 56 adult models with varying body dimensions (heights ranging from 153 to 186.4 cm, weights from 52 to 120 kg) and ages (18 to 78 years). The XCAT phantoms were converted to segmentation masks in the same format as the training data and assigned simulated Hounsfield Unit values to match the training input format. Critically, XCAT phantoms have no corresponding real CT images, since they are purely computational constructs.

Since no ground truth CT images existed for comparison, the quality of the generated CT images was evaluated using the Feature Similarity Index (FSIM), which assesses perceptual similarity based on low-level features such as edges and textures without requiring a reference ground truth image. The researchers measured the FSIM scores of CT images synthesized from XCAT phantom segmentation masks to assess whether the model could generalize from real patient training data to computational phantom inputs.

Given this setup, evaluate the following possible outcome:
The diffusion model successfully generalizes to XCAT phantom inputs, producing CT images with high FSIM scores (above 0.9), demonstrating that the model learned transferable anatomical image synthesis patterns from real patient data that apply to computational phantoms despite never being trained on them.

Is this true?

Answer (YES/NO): NO